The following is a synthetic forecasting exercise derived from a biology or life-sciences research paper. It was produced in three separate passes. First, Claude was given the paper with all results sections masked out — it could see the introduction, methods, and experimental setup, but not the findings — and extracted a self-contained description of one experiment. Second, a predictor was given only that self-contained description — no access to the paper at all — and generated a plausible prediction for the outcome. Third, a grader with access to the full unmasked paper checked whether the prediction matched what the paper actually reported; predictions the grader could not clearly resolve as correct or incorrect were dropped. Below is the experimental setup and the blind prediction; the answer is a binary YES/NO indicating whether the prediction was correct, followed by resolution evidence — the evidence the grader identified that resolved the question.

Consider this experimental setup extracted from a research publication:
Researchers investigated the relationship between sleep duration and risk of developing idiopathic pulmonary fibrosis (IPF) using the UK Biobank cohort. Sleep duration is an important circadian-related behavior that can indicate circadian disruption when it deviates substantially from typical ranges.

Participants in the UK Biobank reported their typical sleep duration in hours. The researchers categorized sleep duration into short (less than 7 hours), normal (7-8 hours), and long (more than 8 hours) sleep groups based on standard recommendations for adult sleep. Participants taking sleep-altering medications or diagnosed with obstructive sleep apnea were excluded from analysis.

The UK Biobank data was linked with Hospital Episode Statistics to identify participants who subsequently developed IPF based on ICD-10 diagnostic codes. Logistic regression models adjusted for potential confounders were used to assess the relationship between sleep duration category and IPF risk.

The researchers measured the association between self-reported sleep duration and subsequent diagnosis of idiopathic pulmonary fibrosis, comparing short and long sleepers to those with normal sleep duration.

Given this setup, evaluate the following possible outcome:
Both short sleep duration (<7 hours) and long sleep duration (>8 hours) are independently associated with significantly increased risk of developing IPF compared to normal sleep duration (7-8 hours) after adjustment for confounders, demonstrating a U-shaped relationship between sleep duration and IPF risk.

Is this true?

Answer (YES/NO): YES